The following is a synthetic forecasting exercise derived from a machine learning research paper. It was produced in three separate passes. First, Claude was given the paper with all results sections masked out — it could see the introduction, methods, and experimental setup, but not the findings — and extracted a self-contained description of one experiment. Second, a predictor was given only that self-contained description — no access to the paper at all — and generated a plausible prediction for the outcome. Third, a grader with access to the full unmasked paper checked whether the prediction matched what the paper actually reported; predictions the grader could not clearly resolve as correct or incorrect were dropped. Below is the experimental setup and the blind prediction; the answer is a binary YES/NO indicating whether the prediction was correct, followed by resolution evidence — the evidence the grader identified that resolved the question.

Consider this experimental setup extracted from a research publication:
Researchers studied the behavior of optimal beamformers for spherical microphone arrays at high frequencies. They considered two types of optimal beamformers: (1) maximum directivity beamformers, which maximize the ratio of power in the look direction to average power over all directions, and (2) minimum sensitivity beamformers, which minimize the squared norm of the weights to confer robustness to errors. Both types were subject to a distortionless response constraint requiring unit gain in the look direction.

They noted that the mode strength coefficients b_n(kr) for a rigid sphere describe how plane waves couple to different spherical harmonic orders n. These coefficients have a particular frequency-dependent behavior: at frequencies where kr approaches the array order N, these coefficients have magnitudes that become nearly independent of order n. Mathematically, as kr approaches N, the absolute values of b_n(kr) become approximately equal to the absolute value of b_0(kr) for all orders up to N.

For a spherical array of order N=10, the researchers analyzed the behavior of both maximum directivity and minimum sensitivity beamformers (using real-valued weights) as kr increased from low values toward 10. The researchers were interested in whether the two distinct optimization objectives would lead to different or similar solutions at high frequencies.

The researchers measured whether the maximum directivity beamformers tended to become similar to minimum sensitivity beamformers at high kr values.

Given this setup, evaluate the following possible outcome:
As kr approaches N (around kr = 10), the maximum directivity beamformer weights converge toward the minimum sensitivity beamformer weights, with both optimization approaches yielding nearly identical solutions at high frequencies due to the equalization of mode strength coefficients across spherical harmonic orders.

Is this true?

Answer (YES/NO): YES